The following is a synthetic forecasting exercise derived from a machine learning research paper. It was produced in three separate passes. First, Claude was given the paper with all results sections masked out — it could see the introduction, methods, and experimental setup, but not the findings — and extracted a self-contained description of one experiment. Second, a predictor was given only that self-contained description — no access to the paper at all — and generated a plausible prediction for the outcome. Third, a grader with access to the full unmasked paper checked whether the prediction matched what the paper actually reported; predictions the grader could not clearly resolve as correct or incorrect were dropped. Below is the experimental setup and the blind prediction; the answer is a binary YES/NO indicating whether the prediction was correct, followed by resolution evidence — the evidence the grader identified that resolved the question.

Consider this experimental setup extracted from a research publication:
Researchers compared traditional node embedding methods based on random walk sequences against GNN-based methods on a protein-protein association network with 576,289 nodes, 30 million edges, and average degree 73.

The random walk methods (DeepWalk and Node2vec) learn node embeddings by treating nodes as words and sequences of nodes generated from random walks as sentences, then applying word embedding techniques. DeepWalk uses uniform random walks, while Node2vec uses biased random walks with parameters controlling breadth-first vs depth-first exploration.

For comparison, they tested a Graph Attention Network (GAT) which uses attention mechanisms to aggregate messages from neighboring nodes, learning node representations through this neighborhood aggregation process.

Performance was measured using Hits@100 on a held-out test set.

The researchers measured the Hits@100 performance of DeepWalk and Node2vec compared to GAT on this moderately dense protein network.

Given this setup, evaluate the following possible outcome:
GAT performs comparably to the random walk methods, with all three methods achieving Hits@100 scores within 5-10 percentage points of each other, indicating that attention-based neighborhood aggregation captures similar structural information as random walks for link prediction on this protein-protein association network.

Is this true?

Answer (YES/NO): NO